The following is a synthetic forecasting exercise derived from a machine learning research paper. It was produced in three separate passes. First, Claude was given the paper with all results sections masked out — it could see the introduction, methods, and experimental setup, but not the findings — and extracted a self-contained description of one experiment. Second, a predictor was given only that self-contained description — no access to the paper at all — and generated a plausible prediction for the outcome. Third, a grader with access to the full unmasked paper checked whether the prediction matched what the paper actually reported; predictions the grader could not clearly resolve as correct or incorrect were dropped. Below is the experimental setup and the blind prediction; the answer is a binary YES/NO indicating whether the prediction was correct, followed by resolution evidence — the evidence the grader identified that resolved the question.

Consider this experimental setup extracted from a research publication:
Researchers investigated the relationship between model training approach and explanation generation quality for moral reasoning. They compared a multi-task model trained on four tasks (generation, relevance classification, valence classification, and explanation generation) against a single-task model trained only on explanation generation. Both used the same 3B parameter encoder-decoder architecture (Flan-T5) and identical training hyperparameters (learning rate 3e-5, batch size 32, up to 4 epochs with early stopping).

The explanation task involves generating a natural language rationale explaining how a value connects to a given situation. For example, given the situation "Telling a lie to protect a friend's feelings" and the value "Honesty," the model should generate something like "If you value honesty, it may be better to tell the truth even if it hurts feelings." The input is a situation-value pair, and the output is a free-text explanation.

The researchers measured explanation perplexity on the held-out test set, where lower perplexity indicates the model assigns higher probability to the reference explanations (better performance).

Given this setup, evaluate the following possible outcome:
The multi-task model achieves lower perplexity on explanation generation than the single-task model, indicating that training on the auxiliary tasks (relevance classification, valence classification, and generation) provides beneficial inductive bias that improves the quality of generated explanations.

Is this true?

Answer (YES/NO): YES